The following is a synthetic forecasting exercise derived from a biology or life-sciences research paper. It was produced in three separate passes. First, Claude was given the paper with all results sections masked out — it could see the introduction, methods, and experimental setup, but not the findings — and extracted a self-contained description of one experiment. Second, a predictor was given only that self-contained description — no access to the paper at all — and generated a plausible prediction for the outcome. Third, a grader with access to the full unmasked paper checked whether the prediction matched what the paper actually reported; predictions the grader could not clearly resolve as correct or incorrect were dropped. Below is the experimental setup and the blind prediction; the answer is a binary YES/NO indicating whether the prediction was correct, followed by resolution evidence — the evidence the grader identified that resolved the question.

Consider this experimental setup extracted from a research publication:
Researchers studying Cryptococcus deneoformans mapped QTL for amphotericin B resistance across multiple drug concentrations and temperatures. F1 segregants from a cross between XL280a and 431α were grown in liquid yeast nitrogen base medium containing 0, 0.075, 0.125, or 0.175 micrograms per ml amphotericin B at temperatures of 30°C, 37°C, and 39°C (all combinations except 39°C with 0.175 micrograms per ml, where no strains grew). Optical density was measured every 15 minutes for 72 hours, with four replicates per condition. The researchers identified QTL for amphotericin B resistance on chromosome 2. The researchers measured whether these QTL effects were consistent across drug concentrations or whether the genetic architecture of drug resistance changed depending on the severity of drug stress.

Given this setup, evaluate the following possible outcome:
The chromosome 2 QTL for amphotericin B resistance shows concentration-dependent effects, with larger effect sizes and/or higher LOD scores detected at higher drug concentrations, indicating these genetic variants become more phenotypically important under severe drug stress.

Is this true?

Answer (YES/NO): NO